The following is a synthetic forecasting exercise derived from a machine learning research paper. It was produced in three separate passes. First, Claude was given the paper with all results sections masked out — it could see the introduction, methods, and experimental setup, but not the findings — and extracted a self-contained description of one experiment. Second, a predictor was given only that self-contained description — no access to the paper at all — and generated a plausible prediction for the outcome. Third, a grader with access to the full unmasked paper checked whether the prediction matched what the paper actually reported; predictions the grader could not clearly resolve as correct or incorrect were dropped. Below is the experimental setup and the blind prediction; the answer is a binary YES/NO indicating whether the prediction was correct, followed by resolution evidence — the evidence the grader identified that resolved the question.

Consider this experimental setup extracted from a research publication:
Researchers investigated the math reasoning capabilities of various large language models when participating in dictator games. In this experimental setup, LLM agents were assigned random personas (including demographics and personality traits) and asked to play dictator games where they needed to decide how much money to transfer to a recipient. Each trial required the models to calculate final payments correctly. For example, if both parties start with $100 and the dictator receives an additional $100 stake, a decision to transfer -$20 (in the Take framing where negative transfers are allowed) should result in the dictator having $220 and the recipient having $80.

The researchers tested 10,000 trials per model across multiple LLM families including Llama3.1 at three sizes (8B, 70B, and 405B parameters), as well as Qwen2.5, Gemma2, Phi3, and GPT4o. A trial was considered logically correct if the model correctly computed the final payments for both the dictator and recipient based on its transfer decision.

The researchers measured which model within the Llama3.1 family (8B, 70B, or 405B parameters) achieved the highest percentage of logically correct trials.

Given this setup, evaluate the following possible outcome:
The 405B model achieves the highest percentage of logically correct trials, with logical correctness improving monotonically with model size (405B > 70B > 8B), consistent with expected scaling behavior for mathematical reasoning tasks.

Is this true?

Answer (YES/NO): NO